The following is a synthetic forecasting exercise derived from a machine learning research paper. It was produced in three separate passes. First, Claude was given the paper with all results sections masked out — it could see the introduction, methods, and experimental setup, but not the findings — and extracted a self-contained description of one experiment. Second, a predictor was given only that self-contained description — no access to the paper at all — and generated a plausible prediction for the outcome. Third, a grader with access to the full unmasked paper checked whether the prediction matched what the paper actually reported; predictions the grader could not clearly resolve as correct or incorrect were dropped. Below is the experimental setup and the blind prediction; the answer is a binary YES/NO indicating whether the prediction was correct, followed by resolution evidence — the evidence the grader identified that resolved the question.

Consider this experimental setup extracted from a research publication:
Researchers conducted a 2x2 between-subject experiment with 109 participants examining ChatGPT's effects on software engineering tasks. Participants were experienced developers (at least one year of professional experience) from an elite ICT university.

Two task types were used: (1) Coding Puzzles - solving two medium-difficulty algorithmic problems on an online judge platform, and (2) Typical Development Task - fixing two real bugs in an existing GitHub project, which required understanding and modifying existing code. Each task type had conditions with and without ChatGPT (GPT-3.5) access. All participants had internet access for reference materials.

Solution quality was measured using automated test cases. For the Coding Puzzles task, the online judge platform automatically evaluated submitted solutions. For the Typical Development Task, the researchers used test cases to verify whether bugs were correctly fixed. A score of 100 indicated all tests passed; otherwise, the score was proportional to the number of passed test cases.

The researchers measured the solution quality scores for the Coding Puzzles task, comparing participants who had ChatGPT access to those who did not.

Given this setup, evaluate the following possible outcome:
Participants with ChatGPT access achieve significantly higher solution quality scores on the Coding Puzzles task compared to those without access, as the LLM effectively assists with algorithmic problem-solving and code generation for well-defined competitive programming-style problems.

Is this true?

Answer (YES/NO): NO